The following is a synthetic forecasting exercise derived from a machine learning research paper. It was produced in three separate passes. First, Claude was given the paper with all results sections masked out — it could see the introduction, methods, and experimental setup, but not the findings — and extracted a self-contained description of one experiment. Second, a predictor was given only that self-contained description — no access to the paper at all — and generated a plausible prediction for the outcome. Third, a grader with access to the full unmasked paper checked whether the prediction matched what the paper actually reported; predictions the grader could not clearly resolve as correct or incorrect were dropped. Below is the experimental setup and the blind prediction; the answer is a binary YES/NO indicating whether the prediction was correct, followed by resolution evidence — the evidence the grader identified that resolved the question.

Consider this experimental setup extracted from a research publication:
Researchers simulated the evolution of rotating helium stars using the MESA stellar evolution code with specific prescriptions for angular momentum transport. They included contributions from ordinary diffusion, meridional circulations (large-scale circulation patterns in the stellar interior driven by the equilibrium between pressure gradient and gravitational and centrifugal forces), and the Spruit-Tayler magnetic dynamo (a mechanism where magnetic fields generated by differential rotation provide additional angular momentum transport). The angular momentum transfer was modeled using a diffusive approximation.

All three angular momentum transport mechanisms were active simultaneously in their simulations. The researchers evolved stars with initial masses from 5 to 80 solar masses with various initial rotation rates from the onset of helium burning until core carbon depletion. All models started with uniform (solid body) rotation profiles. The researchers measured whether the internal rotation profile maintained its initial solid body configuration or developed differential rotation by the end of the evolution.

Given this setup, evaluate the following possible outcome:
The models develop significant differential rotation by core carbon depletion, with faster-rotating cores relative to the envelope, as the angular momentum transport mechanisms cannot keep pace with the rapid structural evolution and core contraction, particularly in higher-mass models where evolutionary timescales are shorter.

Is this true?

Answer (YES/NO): NO